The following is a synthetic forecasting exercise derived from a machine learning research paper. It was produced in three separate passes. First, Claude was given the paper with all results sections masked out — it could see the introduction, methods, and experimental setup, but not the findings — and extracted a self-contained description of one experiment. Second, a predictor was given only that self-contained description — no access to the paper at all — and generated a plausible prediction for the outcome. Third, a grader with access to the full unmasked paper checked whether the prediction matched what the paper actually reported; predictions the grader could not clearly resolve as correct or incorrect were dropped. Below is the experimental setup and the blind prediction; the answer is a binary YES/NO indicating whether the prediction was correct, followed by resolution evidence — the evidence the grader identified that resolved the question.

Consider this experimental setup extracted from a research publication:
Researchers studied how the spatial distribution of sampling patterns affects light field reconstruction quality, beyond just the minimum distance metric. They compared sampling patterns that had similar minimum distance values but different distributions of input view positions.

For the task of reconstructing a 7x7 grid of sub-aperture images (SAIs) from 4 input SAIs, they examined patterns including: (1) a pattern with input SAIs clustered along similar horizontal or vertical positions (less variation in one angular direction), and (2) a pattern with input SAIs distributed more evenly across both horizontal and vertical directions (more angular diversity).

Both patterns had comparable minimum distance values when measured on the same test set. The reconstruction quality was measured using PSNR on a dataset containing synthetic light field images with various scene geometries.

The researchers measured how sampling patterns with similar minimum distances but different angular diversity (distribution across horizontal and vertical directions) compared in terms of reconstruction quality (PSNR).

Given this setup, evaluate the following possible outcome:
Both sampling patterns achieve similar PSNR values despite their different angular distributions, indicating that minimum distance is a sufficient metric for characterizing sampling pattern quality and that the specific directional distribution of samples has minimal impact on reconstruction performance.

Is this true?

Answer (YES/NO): NO